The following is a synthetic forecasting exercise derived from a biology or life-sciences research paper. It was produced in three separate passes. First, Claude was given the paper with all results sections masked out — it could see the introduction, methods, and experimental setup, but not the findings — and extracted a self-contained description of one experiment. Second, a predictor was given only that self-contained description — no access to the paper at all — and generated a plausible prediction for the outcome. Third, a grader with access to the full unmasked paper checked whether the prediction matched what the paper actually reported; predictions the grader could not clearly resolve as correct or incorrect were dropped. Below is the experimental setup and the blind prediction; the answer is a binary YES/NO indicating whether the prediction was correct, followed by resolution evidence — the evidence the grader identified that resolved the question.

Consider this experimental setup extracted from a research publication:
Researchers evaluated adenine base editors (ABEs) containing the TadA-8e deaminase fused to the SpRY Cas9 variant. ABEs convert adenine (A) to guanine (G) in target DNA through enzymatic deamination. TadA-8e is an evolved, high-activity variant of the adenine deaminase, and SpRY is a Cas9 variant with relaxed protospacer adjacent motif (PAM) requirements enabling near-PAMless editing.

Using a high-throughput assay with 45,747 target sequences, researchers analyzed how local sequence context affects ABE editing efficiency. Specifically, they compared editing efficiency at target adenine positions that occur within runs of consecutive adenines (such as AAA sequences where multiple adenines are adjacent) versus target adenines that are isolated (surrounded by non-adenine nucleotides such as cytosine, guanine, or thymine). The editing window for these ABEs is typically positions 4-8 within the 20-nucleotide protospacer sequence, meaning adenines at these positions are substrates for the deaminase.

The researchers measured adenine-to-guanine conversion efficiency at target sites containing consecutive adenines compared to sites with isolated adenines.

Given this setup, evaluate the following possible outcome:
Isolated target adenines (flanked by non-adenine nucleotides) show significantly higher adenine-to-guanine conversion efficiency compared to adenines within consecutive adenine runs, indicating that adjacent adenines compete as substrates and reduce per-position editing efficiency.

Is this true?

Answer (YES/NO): NO